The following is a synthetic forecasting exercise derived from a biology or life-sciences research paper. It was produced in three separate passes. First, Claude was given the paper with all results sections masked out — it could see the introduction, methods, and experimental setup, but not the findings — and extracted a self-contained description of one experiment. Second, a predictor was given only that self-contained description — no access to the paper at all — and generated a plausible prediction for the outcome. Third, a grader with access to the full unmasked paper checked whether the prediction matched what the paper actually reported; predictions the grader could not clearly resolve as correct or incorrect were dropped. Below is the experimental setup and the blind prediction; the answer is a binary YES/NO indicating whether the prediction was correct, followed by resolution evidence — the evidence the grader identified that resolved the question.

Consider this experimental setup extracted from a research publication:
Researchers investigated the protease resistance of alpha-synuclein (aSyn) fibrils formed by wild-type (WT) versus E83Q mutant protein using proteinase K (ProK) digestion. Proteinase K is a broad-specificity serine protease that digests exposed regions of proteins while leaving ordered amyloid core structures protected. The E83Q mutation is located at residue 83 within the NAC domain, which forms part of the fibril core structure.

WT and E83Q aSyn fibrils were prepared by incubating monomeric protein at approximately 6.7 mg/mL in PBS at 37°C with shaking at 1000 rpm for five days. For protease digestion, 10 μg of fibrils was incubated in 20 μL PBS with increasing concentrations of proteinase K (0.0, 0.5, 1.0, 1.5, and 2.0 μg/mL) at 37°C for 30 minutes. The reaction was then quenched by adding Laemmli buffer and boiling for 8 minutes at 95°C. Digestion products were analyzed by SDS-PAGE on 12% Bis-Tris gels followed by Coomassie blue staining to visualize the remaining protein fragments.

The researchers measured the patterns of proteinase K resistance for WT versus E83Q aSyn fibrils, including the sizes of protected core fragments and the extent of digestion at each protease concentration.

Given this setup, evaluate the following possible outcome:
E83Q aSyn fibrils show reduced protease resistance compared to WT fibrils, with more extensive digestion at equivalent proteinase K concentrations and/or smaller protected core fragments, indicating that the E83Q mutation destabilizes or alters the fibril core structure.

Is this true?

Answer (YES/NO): NO